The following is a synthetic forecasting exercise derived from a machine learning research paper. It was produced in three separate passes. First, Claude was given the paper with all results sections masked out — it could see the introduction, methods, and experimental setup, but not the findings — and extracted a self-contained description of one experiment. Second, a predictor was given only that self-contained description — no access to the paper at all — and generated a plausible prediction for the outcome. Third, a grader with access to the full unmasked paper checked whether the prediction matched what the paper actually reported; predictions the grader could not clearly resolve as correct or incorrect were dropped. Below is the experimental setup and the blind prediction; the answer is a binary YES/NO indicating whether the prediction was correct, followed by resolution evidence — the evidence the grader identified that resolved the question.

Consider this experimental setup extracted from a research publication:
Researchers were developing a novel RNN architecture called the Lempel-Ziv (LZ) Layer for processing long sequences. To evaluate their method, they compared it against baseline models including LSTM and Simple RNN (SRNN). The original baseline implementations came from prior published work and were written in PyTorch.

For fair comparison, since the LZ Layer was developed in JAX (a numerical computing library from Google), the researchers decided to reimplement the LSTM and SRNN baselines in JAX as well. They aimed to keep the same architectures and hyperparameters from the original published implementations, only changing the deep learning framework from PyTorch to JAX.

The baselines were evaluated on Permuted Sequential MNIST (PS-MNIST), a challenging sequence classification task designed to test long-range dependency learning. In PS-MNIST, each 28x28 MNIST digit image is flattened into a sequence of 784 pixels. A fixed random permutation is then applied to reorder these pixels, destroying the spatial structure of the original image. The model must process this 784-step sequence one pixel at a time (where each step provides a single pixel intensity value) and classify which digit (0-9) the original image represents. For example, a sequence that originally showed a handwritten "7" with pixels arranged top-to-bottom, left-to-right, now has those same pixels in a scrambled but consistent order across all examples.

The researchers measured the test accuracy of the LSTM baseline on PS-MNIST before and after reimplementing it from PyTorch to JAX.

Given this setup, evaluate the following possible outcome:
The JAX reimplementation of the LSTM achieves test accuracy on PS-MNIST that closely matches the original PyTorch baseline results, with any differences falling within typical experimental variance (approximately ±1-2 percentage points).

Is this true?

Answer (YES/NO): NO